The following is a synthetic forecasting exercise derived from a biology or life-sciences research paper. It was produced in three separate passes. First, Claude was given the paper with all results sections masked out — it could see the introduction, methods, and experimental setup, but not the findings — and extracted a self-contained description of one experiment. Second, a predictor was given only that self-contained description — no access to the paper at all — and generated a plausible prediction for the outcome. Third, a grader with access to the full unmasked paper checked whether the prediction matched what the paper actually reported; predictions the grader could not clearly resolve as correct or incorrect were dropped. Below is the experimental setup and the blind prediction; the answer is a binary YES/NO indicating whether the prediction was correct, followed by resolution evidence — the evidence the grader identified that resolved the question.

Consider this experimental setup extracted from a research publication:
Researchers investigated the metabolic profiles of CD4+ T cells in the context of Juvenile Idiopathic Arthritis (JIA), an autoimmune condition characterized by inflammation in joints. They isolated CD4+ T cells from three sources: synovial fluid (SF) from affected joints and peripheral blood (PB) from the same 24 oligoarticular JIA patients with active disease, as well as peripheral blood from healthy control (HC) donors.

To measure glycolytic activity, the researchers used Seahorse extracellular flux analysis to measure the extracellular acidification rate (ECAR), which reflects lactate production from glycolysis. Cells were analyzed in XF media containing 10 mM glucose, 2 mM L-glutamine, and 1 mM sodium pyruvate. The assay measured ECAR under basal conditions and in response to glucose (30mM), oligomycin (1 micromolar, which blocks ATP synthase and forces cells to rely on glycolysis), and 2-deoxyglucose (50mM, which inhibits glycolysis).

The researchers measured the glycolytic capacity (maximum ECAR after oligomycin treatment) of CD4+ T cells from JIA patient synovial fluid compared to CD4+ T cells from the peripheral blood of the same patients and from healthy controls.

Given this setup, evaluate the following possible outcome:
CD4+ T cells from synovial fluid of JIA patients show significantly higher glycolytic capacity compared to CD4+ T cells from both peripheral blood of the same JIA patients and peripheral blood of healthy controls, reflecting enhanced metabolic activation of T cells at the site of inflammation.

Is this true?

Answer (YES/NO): NO